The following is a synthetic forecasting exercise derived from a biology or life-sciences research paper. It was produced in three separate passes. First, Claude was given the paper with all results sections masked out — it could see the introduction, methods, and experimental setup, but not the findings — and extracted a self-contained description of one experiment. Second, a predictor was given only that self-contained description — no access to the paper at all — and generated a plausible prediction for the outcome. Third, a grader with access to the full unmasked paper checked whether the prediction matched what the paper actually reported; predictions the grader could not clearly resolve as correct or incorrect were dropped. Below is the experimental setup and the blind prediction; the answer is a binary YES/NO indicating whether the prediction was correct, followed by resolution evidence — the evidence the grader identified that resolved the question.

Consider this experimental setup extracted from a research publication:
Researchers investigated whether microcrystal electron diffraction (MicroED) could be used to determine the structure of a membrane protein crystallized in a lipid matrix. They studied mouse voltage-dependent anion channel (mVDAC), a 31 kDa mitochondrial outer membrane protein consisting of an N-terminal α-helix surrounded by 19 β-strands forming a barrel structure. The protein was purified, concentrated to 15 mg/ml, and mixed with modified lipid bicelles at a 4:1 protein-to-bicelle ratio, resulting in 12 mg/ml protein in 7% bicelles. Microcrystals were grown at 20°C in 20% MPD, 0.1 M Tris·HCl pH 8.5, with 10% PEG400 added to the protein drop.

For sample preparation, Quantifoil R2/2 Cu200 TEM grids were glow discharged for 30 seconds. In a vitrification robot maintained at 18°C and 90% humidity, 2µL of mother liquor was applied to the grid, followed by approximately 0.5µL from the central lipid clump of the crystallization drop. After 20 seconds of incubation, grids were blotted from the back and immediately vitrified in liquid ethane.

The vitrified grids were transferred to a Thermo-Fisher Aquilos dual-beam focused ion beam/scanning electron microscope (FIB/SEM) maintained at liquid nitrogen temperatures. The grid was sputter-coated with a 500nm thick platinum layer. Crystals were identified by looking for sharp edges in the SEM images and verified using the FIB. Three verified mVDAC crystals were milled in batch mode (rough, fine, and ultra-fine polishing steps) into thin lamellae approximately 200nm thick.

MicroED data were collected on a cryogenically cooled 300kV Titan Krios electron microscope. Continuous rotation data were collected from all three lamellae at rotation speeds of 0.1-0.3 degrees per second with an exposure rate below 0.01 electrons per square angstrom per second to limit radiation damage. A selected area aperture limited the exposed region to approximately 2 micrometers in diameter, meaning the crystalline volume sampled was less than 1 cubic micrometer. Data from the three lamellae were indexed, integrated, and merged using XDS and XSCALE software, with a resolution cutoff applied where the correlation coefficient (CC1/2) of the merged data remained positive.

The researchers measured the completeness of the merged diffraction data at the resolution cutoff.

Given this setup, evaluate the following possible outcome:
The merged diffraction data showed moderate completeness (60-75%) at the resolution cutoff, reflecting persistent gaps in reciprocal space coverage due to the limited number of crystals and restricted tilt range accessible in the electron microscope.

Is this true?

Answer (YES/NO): NO